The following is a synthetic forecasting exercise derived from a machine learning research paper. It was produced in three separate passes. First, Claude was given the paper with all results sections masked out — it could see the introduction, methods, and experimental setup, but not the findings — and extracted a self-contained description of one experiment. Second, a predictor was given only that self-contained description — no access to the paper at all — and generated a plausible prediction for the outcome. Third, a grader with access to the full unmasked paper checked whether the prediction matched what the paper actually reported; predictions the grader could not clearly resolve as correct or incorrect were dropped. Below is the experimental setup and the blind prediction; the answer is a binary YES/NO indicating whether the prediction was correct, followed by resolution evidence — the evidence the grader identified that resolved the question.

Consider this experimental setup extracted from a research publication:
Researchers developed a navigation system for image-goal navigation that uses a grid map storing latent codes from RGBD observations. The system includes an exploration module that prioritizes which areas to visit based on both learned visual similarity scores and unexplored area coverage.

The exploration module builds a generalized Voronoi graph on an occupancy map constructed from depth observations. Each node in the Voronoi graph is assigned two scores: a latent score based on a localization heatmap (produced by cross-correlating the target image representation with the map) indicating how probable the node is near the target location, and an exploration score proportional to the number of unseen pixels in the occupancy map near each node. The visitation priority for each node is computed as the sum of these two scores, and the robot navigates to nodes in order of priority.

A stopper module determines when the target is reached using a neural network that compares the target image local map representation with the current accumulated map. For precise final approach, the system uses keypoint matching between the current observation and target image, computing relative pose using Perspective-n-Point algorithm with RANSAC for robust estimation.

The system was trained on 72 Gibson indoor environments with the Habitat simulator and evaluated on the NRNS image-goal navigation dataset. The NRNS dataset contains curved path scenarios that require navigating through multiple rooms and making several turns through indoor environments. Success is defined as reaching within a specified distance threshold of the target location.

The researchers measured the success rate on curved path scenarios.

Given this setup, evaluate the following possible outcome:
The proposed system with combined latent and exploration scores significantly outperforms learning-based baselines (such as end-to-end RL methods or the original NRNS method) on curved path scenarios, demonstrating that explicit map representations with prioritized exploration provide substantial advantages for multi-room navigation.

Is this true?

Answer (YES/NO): YES